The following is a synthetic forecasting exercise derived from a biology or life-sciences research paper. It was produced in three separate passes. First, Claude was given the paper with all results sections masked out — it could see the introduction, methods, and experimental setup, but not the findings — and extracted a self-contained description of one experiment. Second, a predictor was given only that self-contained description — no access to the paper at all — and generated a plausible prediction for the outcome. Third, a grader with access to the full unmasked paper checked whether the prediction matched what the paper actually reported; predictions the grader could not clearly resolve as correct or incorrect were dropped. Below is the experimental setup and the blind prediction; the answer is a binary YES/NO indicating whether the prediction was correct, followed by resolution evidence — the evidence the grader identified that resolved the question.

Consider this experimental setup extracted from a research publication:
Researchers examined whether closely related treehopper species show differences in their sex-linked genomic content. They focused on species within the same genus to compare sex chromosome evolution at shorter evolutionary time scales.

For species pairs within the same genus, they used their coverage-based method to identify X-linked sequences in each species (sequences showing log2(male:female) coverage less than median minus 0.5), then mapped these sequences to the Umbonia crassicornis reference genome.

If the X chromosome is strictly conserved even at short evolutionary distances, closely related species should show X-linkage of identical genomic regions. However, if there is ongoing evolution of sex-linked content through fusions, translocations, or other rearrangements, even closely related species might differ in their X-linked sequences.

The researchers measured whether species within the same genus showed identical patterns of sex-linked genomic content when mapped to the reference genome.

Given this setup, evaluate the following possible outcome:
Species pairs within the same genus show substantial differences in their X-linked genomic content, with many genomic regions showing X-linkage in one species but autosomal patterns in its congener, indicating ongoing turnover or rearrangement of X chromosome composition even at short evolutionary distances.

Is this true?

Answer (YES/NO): NO